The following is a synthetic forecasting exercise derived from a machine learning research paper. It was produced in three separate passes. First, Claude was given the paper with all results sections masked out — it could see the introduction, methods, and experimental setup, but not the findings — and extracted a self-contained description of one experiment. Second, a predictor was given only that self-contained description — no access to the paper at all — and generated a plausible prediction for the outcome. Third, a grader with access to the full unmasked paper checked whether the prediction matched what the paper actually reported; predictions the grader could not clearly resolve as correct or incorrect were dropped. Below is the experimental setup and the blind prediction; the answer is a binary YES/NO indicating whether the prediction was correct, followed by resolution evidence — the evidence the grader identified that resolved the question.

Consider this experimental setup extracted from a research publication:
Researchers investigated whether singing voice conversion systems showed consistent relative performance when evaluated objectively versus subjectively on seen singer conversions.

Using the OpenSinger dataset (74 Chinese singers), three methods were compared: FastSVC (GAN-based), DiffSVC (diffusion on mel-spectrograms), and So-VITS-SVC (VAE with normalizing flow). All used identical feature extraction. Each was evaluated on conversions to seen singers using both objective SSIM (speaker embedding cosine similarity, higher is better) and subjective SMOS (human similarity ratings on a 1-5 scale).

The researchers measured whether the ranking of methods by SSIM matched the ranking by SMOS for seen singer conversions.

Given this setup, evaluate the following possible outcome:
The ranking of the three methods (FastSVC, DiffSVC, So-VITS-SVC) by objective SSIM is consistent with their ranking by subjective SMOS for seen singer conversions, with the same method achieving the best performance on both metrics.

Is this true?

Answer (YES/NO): NO